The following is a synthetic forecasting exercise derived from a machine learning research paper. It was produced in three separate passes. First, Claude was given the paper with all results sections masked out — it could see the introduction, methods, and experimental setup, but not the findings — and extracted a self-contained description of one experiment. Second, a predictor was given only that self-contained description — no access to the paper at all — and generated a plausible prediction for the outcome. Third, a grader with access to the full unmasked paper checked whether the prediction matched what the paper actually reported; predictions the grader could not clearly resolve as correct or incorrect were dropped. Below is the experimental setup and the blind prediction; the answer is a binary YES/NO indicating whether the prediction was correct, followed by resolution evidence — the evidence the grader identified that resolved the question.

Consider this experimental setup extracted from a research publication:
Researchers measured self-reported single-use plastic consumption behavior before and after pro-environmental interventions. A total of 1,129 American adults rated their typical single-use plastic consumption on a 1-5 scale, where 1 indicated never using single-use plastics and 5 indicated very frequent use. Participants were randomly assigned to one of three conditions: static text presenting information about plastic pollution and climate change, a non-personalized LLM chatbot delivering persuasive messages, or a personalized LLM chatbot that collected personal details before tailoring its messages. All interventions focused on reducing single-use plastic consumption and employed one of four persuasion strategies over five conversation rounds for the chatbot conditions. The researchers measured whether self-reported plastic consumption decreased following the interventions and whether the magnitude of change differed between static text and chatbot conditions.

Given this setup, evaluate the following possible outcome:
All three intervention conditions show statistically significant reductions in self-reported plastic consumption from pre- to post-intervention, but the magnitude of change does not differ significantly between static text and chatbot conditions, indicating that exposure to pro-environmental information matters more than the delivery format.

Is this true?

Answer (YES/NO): NO